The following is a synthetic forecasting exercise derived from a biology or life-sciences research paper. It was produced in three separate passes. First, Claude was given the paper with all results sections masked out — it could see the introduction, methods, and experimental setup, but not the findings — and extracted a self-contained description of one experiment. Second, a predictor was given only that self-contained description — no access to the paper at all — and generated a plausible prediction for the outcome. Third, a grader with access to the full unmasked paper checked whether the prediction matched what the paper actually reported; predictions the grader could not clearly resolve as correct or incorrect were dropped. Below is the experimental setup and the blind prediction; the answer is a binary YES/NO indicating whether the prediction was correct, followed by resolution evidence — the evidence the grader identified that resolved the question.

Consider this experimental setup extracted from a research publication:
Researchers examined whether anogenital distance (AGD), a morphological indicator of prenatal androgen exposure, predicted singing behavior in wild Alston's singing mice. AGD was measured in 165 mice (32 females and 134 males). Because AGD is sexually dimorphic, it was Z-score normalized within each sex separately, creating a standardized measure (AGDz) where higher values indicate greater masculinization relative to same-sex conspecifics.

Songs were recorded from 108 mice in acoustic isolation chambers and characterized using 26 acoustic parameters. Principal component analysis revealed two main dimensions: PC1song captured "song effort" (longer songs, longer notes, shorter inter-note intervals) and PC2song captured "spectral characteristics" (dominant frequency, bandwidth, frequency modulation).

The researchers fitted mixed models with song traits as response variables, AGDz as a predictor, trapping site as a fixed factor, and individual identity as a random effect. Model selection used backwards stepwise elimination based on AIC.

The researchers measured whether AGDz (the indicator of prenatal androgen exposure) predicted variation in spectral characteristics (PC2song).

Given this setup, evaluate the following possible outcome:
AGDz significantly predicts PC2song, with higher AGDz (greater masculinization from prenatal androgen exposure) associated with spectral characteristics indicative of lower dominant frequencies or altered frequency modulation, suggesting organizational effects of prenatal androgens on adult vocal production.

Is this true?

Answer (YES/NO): NO